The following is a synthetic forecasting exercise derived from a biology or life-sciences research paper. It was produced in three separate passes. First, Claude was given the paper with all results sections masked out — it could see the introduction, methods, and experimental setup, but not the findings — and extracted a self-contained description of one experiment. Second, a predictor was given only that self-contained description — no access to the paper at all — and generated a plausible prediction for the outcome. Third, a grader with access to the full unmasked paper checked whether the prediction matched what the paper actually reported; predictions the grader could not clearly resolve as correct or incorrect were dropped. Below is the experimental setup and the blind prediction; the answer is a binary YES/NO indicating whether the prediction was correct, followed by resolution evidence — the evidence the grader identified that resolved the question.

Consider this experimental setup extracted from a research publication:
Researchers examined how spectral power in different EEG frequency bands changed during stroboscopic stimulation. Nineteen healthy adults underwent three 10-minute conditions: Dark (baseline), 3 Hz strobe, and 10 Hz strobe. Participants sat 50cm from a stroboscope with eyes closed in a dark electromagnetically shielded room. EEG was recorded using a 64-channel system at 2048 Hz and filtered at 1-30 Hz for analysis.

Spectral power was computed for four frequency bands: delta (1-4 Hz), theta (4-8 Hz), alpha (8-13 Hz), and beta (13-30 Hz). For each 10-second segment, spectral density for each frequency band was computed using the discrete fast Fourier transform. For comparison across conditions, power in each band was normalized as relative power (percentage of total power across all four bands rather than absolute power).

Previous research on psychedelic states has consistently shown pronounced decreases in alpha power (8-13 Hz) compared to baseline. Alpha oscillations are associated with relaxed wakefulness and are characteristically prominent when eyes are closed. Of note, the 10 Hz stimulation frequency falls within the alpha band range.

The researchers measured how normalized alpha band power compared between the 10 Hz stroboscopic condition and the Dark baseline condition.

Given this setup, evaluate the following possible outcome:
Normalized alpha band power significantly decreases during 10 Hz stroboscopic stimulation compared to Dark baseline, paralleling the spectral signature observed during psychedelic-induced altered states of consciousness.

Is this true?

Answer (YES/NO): NO